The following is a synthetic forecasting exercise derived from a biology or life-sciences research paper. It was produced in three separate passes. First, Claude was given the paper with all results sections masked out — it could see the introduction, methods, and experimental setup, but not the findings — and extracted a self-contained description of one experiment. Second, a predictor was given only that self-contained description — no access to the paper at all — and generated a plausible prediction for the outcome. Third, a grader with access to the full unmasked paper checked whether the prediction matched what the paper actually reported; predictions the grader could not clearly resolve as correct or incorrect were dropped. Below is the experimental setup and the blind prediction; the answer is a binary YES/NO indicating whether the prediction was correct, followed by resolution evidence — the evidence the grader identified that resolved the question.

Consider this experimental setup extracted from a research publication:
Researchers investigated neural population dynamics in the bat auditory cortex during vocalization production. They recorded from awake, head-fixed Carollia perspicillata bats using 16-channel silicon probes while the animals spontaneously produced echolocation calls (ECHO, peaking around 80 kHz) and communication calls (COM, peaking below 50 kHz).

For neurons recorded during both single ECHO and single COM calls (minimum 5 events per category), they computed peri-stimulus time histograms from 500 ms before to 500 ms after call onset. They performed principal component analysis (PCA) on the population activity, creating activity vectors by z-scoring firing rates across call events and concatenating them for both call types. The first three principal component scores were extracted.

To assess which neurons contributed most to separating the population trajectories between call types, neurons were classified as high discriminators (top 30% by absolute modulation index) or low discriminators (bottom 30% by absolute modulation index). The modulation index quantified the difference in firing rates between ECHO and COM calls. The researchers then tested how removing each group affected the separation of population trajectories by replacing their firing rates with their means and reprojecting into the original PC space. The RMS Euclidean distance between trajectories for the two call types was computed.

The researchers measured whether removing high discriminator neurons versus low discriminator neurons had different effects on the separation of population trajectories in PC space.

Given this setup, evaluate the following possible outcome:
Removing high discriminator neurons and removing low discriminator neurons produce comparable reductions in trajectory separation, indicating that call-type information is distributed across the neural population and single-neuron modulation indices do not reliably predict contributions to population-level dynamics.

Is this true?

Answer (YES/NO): NO